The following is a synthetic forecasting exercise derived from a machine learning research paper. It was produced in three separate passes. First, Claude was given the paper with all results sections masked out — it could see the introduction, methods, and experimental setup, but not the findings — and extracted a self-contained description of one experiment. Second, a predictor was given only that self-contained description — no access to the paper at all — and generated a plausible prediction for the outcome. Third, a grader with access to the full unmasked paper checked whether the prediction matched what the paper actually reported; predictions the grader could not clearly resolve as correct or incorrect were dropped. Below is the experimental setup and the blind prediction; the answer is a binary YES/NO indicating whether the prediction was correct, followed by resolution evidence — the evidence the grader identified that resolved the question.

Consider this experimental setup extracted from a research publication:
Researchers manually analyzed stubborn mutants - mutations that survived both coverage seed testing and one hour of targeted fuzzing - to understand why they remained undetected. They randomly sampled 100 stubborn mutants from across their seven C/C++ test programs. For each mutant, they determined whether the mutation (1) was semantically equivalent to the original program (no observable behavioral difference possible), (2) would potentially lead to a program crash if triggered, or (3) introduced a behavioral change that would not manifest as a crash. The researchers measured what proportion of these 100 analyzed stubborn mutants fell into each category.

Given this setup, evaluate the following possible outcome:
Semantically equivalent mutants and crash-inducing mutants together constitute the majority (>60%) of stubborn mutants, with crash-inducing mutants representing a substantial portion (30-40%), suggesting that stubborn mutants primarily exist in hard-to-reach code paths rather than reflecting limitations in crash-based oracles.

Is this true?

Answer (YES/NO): NO